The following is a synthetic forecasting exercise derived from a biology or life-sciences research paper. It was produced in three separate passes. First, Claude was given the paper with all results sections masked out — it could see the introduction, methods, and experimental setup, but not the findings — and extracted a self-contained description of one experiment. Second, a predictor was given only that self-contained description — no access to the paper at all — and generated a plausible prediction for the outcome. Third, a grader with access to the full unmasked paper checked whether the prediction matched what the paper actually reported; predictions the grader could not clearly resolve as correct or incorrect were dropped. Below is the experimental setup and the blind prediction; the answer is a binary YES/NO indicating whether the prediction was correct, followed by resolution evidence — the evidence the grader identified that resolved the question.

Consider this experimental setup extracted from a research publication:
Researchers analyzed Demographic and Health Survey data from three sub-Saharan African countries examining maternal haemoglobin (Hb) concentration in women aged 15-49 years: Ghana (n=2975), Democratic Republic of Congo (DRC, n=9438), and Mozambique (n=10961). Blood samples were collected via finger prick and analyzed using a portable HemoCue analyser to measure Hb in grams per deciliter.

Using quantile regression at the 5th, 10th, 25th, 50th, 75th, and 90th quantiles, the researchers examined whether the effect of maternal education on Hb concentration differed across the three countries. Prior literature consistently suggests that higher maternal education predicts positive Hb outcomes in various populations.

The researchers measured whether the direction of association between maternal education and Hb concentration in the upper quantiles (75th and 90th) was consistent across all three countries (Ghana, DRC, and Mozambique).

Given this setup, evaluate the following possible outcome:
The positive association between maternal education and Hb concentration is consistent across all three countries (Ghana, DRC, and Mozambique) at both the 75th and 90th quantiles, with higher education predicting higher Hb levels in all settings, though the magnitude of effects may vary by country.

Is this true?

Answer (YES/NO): NO